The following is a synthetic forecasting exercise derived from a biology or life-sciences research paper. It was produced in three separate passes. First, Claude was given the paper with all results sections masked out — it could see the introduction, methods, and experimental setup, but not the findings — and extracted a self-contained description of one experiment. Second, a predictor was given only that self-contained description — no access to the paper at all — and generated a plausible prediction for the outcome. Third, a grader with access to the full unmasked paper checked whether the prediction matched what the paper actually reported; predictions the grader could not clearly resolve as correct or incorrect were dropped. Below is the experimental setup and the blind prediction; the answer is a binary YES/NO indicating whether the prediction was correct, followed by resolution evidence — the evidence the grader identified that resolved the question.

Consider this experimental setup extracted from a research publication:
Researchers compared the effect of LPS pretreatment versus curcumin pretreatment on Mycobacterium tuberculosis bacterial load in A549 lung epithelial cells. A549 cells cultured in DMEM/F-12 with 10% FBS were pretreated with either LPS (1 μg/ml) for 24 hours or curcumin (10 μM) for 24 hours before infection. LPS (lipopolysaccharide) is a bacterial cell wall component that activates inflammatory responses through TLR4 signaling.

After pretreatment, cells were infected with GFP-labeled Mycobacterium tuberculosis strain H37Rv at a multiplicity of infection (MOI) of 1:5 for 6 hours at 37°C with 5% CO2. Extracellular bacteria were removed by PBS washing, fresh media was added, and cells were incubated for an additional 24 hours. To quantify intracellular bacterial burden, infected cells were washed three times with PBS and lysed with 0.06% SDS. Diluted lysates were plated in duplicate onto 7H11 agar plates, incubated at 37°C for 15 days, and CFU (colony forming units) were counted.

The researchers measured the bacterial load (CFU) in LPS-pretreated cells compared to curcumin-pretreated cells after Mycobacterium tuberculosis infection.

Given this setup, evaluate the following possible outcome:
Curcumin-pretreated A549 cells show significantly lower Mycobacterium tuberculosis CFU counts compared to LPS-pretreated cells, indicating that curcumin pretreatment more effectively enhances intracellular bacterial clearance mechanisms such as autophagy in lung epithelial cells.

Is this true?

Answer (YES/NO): NO